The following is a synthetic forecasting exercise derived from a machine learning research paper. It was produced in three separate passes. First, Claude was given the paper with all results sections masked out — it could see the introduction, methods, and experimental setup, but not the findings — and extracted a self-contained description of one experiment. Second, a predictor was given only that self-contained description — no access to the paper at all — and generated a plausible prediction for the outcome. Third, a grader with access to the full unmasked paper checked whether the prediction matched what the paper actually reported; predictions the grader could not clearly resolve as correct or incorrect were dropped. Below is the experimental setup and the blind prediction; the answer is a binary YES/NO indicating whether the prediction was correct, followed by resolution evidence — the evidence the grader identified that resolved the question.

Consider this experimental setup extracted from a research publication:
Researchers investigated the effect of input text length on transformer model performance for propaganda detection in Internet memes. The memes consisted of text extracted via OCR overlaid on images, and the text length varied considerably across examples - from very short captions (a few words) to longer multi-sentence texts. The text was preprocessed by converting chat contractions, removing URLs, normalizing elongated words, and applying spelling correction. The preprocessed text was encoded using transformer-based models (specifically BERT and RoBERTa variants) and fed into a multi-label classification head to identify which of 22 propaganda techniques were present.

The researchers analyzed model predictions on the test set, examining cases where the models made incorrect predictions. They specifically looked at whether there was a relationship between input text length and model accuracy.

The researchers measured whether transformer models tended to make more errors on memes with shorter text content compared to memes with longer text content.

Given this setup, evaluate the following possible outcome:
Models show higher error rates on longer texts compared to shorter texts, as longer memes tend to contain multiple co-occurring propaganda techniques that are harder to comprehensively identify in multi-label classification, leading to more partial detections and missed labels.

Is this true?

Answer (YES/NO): NO